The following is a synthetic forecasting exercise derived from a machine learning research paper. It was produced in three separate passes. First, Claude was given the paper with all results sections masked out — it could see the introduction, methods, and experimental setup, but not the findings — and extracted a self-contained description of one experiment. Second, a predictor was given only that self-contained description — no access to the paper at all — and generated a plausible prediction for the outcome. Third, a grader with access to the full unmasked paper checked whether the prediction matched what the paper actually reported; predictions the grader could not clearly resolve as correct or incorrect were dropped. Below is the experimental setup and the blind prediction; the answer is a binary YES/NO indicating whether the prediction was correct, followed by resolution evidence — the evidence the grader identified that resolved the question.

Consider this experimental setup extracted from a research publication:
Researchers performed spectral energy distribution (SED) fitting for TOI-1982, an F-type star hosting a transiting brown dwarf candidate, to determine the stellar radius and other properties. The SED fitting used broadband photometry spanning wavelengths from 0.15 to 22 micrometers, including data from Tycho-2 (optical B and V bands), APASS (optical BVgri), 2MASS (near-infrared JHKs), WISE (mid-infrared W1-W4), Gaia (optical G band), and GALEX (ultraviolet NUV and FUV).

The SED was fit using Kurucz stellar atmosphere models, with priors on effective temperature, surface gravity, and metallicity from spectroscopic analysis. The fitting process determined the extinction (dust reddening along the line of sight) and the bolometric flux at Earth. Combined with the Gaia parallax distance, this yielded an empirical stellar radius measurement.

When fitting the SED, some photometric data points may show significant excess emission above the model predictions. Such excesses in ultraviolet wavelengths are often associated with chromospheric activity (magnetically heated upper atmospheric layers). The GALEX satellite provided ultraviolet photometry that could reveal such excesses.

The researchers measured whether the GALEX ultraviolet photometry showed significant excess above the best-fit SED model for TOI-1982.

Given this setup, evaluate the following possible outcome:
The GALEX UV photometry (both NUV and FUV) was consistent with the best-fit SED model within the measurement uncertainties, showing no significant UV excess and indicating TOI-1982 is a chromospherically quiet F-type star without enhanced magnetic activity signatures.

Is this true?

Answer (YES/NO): NO